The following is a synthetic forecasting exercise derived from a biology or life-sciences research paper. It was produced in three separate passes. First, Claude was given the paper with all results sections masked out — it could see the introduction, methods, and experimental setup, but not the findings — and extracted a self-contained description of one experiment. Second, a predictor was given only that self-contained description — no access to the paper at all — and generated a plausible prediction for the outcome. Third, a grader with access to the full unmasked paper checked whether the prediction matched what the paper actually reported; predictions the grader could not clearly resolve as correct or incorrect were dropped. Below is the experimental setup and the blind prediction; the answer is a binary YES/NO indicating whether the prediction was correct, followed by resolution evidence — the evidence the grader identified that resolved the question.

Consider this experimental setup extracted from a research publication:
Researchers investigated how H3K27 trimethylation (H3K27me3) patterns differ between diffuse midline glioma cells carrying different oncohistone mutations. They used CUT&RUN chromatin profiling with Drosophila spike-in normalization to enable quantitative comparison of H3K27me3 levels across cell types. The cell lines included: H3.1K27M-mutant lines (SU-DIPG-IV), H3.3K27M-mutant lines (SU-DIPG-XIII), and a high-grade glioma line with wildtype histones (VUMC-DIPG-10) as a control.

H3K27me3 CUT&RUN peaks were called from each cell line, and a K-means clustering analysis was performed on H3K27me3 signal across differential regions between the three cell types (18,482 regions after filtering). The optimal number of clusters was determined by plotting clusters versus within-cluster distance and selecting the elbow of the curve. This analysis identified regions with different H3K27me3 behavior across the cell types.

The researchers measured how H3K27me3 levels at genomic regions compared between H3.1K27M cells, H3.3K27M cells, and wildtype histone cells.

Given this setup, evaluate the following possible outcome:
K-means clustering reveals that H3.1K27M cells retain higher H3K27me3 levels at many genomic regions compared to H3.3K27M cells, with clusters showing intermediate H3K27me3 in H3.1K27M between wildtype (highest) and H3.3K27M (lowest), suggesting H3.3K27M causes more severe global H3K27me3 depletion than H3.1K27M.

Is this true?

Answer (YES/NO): NO